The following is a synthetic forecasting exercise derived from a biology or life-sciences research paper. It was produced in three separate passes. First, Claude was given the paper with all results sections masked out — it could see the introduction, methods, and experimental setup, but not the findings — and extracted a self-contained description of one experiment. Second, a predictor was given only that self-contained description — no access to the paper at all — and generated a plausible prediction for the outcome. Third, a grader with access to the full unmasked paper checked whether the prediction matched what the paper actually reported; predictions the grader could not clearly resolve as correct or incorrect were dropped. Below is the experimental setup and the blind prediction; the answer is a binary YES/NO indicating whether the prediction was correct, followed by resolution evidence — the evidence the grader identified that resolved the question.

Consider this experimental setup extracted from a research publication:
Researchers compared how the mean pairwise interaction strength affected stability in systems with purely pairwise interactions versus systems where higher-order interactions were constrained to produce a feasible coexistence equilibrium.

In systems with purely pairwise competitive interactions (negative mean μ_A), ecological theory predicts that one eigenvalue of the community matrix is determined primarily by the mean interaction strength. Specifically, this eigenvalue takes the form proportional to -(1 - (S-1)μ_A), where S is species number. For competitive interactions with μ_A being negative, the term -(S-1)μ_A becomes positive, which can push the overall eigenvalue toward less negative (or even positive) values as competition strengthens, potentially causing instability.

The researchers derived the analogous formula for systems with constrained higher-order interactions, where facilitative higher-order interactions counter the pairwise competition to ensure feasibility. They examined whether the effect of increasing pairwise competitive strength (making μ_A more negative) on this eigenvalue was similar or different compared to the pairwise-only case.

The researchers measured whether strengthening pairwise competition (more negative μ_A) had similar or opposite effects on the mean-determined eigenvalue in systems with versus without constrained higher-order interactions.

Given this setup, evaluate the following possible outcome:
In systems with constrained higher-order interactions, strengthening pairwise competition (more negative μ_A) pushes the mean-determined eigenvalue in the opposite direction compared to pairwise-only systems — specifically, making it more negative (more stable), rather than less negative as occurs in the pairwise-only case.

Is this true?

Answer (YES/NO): YES